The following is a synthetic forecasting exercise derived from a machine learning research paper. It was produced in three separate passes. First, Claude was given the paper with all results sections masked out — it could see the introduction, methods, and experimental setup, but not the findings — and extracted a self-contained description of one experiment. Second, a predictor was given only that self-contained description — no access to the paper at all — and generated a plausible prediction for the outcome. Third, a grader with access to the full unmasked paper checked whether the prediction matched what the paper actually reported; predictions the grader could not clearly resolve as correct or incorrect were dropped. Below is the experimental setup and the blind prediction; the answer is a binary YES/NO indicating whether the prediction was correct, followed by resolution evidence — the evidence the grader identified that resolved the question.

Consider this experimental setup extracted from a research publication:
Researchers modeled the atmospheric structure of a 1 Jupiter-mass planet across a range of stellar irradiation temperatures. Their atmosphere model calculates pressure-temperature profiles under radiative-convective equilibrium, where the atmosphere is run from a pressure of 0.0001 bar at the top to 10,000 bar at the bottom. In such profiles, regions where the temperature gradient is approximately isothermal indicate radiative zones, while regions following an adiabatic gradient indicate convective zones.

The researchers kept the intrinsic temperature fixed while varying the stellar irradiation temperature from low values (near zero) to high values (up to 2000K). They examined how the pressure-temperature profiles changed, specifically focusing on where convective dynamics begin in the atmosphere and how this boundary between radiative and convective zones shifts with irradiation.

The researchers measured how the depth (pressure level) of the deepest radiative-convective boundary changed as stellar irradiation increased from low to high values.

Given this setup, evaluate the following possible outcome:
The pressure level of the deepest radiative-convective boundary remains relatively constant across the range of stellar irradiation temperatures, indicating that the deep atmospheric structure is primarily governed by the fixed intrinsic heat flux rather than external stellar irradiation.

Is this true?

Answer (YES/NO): NO